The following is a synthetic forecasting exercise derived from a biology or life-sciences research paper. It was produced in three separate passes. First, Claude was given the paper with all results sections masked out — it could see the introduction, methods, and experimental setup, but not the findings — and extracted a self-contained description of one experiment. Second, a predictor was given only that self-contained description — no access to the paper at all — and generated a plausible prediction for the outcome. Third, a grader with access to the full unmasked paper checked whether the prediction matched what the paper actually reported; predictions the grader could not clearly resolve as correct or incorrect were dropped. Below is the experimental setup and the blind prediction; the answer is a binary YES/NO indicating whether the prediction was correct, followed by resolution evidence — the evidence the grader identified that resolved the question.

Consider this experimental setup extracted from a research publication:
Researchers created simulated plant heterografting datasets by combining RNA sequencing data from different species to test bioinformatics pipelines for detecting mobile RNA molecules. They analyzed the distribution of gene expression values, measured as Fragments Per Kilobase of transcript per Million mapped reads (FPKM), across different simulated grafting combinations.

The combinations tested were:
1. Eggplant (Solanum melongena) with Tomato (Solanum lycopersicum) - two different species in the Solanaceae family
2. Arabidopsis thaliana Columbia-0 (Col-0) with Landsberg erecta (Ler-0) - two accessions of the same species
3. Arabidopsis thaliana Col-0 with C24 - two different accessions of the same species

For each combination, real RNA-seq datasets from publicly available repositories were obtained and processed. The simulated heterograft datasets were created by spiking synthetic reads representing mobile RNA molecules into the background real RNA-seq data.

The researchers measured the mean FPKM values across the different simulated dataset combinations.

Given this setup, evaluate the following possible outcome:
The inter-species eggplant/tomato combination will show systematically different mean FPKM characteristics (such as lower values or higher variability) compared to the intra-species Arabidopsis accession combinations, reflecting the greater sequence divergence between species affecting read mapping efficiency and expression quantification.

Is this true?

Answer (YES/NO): NO